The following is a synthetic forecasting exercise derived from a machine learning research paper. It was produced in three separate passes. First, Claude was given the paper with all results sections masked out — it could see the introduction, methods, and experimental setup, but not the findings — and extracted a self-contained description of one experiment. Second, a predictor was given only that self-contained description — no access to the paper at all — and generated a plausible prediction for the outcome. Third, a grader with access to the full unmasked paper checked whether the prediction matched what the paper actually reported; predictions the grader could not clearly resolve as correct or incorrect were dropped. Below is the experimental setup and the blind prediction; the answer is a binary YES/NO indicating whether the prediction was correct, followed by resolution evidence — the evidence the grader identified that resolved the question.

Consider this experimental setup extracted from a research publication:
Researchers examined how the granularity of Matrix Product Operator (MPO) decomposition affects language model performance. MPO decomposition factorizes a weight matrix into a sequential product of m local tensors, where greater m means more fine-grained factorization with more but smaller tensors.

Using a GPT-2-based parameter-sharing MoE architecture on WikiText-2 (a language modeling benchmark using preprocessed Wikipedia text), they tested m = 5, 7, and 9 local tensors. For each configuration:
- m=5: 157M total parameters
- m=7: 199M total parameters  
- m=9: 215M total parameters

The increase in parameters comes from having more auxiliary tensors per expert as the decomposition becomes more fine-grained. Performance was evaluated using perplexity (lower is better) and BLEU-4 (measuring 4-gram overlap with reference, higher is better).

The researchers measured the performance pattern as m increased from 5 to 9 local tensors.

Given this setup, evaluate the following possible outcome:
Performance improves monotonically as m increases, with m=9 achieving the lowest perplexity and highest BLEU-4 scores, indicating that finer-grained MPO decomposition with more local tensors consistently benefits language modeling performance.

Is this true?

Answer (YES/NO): NO